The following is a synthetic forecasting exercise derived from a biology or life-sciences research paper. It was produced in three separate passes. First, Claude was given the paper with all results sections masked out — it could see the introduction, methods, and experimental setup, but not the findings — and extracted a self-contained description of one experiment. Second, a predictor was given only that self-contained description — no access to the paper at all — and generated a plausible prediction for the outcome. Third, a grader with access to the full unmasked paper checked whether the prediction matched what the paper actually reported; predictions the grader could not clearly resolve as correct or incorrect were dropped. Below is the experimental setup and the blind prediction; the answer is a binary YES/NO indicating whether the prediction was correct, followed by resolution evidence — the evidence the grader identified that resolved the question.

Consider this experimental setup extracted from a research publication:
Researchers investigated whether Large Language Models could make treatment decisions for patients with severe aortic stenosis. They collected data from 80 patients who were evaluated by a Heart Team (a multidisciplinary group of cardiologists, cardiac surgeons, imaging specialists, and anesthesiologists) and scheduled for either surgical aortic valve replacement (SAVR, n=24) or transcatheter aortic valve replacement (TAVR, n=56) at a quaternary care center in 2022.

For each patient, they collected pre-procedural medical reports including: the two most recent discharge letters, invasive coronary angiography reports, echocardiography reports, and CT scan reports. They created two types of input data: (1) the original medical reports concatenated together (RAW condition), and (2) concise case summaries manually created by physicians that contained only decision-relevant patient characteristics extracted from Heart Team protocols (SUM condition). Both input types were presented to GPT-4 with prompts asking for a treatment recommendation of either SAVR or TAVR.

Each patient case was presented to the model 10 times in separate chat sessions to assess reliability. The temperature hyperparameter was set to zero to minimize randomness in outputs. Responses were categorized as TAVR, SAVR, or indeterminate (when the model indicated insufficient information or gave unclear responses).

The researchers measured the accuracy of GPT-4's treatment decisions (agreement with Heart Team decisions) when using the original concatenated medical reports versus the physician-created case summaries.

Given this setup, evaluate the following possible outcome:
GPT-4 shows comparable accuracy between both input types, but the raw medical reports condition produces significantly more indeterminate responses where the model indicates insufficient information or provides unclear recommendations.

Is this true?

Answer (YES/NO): NO